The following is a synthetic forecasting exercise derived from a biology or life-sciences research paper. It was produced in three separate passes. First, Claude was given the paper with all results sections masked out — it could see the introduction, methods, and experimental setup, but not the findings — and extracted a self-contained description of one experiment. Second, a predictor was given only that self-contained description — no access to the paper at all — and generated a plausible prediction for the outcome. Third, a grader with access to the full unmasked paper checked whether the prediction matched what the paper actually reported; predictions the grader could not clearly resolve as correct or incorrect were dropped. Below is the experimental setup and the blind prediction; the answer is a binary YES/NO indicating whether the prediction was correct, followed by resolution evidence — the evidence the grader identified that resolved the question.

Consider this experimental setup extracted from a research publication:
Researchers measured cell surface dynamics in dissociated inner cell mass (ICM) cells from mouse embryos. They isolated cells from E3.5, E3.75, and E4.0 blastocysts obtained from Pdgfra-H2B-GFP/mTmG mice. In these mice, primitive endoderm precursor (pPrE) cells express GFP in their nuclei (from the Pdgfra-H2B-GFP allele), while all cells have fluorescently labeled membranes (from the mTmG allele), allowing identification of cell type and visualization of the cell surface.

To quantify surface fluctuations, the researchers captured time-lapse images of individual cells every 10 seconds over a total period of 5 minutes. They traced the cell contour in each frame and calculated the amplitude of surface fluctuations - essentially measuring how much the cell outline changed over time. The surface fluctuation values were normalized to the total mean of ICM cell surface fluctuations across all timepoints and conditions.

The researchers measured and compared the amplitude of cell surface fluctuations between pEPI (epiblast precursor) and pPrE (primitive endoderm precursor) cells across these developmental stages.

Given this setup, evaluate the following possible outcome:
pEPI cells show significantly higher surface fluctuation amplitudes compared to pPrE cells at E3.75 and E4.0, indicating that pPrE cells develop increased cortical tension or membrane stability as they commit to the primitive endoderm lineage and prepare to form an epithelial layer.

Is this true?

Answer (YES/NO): NO